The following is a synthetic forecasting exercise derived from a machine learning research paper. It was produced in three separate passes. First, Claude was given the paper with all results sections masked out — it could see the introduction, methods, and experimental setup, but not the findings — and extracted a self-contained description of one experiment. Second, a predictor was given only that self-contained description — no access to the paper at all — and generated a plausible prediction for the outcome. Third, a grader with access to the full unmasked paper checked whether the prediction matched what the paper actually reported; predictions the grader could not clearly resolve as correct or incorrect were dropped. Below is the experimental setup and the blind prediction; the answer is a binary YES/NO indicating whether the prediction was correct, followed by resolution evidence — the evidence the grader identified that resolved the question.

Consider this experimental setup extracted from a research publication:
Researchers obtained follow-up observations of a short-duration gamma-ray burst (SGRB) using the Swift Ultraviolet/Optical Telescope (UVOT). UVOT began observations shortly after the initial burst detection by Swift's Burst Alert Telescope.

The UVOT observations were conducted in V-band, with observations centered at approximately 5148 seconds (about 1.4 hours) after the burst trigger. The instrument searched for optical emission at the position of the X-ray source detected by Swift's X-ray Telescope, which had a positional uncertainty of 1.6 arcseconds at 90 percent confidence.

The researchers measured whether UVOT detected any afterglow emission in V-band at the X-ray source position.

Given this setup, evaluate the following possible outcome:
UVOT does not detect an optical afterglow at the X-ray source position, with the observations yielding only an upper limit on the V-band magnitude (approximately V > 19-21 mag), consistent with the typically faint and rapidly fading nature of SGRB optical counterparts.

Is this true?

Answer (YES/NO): YES